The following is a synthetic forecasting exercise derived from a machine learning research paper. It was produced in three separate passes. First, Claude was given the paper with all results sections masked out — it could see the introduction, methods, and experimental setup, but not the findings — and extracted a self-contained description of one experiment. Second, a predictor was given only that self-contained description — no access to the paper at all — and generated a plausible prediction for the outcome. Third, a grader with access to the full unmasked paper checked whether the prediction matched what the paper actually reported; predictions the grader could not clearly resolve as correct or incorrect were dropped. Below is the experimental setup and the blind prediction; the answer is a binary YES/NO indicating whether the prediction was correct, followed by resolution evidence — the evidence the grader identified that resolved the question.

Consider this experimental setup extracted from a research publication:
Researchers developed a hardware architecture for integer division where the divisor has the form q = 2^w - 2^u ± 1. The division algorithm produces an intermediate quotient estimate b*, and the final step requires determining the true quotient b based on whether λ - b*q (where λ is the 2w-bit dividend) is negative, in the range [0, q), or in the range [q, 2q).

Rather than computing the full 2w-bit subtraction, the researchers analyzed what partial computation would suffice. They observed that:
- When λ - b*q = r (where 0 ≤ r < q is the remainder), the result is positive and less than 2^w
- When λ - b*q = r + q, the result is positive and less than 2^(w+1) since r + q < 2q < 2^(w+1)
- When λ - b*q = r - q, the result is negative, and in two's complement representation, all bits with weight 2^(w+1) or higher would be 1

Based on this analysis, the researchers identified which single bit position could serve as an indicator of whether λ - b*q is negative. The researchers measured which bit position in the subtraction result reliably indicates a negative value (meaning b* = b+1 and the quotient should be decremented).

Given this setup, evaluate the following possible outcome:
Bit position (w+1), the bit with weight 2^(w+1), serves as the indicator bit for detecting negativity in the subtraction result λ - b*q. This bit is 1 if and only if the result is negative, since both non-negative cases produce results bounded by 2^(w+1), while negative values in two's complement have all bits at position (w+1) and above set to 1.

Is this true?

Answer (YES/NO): YES